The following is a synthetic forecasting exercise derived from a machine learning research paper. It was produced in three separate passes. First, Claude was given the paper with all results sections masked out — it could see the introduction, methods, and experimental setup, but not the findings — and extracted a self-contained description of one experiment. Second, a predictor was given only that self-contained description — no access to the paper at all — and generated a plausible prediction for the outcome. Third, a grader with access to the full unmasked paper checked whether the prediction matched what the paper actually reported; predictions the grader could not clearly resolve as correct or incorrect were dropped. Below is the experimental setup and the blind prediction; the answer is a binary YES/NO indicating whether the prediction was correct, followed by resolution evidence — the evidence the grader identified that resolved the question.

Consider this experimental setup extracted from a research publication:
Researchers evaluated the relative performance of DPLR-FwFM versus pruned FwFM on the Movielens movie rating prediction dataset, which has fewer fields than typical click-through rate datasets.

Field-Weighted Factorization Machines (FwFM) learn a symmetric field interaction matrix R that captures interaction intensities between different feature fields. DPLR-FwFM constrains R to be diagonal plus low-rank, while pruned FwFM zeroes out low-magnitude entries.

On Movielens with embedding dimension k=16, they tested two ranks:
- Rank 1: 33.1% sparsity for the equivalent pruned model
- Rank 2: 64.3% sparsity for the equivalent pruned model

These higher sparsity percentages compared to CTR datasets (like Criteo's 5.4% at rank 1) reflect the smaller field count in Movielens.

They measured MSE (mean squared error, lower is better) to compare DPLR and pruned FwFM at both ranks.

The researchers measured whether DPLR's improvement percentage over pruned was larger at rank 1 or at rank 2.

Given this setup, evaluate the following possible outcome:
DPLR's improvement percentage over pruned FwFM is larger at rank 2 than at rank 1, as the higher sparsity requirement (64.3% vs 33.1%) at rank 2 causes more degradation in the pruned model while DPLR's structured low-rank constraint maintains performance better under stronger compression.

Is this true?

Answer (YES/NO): NO